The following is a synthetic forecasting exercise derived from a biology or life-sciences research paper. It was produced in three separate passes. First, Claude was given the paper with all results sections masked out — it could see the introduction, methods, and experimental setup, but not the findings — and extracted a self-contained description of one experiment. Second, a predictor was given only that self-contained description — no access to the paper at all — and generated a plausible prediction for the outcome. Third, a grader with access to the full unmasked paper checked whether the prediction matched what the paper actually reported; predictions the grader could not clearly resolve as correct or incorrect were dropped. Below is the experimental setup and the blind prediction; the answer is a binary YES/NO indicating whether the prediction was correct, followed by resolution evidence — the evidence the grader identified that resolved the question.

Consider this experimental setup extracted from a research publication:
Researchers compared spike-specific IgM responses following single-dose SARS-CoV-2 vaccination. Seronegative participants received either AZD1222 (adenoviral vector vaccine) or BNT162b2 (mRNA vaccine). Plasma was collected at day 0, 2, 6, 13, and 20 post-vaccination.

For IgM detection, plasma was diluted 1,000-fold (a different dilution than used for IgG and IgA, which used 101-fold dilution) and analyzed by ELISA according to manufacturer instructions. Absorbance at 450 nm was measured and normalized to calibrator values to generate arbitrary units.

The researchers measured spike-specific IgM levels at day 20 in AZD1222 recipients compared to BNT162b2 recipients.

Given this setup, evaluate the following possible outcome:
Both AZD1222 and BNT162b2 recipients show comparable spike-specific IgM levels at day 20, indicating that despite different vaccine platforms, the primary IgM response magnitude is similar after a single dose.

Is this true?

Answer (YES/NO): NO